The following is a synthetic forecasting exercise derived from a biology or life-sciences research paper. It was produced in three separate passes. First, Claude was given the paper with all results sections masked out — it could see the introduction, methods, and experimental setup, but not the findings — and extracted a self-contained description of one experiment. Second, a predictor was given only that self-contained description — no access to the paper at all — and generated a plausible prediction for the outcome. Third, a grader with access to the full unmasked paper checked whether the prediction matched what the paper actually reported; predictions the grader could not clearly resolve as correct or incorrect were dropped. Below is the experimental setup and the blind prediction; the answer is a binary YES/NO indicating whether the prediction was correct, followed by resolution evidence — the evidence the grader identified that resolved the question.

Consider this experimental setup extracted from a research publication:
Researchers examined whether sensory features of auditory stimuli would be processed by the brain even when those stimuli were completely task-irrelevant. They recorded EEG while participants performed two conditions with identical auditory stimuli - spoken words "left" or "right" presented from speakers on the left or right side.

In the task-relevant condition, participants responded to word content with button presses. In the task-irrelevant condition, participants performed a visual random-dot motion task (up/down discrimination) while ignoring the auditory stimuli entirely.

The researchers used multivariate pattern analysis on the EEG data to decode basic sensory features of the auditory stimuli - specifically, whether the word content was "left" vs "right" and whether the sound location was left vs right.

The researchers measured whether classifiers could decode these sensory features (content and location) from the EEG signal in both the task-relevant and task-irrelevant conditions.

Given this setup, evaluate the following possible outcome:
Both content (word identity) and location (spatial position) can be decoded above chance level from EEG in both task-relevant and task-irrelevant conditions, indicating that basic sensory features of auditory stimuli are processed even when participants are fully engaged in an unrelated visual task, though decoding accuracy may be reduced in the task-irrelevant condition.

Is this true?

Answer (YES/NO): YES